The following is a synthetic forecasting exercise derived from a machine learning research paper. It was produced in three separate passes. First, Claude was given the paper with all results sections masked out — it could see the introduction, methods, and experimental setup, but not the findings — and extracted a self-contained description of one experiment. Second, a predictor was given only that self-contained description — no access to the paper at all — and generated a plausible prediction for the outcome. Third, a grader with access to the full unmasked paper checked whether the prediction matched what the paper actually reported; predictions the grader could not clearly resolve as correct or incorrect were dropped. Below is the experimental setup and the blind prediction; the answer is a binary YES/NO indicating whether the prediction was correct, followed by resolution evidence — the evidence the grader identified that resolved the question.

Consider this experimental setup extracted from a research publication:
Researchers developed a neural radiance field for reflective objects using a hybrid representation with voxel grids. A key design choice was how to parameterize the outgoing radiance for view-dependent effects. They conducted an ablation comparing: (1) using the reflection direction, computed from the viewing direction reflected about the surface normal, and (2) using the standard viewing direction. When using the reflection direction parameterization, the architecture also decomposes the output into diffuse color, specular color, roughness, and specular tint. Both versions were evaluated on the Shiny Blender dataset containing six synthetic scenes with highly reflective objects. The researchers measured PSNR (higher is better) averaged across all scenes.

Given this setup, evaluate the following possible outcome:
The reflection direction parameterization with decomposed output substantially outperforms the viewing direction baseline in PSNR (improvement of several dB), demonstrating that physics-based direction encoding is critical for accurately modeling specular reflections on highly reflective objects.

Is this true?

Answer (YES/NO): NO